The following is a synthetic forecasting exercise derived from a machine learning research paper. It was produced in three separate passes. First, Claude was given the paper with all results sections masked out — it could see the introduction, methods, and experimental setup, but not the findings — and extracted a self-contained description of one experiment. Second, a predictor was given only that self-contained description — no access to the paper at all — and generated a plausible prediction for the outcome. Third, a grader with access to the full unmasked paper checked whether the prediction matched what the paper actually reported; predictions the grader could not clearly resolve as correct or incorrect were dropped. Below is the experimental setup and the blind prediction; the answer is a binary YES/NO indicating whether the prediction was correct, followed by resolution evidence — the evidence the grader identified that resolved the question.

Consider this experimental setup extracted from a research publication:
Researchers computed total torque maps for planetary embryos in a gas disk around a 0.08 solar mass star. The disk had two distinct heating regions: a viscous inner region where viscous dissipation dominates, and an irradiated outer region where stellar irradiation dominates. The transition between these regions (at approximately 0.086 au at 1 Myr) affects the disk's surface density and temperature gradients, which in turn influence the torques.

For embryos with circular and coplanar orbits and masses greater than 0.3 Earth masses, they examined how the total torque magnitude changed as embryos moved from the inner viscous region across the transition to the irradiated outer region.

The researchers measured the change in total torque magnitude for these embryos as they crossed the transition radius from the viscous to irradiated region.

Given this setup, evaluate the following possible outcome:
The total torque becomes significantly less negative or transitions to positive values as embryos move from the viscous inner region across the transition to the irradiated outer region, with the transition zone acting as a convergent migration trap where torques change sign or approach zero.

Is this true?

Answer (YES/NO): NO